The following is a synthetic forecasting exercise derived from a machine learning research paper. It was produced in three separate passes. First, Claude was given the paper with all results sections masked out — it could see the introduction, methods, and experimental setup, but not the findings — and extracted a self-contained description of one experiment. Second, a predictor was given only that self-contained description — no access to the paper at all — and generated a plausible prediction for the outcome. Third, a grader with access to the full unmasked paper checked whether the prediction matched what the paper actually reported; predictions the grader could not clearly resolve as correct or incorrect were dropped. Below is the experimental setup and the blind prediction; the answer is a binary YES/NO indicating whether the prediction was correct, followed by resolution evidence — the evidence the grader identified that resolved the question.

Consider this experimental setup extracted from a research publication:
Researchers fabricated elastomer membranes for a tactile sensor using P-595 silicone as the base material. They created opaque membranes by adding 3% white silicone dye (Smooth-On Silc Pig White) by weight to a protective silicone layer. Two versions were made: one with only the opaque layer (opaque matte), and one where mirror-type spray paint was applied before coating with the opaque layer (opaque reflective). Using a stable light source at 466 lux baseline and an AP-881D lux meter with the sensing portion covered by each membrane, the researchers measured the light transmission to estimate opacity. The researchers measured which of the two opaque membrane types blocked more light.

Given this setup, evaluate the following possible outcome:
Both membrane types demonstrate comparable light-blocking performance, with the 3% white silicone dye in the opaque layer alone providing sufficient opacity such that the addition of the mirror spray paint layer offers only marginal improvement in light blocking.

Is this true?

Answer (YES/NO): NO